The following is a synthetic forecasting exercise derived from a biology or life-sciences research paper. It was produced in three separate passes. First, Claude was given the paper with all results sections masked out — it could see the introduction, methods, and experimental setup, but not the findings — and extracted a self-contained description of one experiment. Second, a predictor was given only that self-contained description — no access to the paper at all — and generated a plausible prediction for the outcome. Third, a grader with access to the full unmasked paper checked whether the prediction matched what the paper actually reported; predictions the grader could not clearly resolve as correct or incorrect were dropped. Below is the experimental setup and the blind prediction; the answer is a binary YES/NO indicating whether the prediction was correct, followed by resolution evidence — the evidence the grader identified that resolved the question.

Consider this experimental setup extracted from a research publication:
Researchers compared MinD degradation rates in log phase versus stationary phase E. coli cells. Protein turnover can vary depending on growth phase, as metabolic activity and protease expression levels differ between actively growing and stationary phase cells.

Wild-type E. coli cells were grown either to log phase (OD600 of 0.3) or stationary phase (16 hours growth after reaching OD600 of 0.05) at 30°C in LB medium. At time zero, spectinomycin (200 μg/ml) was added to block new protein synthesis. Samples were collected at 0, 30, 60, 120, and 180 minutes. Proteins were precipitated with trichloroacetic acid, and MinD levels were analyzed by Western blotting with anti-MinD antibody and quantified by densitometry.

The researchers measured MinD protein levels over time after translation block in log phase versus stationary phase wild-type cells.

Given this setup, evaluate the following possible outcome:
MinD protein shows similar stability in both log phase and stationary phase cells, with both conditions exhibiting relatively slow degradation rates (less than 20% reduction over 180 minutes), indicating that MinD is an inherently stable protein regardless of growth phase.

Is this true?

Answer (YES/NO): NO